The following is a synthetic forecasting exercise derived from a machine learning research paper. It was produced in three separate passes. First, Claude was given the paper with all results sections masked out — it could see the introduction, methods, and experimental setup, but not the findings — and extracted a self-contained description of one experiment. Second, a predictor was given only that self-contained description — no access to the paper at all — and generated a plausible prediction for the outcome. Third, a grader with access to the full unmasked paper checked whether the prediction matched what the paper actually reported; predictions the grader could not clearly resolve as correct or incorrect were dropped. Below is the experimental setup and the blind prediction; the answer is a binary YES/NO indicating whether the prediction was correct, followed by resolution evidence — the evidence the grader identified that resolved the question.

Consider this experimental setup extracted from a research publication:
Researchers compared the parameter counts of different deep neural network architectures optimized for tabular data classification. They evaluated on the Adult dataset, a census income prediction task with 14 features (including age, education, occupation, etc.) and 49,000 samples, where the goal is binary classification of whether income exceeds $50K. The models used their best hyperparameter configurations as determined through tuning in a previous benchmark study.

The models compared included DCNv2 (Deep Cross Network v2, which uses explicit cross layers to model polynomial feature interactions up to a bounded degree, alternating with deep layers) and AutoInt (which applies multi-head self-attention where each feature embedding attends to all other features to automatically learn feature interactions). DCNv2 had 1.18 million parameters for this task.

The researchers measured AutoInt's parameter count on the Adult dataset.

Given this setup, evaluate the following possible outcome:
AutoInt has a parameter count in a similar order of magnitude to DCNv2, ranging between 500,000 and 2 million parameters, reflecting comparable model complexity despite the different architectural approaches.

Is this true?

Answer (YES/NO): NO